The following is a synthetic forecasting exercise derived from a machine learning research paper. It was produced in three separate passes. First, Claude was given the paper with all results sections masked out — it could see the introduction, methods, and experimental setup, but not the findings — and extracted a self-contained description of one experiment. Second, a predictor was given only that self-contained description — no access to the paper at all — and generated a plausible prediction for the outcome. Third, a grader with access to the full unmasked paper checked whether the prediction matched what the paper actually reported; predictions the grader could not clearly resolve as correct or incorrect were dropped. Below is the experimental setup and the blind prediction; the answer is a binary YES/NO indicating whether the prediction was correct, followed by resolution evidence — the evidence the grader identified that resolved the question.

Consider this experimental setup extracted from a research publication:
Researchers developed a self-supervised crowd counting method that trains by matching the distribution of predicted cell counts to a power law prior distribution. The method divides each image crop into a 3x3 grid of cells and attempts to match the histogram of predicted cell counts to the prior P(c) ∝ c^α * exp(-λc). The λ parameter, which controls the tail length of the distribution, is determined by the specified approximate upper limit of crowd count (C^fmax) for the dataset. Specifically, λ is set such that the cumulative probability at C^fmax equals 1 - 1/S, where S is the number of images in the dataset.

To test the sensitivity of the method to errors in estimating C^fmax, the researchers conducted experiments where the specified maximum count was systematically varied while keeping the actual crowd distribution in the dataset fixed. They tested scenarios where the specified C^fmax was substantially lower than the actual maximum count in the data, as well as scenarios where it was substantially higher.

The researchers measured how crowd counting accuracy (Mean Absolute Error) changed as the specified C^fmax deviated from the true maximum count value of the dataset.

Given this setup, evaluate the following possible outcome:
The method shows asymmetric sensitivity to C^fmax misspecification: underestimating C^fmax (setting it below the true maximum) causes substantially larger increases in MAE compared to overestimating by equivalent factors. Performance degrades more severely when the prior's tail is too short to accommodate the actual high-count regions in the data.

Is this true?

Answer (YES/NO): NO